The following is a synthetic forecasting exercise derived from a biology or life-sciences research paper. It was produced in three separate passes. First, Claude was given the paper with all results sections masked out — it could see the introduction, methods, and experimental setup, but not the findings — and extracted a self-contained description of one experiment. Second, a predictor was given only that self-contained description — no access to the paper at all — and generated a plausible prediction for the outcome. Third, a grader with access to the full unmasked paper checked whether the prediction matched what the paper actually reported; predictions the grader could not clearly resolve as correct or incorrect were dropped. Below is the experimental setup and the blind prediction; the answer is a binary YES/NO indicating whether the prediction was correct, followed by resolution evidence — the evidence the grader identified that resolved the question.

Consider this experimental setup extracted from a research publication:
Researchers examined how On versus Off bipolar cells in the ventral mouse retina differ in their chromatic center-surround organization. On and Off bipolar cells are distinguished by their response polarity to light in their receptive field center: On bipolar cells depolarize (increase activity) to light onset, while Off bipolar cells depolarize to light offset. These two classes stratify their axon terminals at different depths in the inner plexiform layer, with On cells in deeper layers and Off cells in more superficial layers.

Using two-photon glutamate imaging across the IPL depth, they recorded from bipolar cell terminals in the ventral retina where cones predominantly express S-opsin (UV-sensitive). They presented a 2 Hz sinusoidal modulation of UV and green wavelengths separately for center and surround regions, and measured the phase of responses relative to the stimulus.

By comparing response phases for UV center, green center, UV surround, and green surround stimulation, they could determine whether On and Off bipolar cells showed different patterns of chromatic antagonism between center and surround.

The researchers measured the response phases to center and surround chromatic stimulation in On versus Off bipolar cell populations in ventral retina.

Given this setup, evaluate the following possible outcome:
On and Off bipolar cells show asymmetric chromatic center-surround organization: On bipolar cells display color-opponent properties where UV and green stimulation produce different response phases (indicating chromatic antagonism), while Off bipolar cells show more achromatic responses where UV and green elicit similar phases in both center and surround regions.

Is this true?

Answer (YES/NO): NO